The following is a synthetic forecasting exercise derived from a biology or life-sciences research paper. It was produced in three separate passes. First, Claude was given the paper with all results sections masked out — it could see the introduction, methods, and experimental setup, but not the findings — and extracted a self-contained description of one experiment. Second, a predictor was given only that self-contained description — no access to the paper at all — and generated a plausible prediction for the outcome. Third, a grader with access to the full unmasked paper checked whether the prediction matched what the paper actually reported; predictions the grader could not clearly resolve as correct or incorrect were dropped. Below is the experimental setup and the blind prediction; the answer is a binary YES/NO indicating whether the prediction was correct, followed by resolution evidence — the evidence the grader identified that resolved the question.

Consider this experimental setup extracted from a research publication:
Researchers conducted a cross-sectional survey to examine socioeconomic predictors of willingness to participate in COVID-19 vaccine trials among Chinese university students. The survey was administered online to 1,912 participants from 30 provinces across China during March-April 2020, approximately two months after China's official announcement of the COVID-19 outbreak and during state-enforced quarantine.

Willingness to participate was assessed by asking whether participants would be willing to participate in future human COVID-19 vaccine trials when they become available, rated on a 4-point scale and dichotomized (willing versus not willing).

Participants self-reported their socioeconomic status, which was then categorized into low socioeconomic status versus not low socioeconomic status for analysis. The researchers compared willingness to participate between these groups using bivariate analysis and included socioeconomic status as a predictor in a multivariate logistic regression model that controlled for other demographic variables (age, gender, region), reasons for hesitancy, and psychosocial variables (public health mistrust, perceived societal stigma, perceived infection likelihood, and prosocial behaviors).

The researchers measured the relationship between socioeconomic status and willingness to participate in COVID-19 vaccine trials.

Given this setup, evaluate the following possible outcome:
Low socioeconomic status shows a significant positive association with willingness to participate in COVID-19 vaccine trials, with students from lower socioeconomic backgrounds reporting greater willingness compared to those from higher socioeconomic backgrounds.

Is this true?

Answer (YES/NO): YES